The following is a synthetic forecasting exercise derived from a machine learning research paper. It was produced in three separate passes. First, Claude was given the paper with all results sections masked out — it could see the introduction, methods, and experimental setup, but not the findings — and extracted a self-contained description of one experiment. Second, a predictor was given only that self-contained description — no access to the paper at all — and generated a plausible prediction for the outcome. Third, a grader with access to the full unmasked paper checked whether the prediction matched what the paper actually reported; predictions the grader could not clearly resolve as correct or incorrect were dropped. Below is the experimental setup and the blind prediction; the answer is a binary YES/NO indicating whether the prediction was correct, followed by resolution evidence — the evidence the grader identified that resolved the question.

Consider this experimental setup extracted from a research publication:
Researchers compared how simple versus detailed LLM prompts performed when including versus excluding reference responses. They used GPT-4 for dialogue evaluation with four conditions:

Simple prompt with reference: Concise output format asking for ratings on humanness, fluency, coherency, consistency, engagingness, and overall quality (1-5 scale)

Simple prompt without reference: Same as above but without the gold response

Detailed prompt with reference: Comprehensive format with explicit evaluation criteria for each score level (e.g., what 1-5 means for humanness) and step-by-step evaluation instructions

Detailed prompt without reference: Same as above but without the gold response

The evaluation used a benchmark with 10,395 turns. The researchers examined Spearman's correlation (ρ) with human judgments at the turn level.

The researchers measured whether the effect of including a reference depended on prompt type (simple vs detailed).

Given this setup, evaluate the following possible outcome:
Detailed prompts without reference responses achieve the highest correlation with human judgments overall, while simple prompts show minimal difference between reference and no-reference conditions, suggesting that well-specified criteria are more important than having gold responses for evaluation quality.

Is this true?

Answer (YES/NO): NO